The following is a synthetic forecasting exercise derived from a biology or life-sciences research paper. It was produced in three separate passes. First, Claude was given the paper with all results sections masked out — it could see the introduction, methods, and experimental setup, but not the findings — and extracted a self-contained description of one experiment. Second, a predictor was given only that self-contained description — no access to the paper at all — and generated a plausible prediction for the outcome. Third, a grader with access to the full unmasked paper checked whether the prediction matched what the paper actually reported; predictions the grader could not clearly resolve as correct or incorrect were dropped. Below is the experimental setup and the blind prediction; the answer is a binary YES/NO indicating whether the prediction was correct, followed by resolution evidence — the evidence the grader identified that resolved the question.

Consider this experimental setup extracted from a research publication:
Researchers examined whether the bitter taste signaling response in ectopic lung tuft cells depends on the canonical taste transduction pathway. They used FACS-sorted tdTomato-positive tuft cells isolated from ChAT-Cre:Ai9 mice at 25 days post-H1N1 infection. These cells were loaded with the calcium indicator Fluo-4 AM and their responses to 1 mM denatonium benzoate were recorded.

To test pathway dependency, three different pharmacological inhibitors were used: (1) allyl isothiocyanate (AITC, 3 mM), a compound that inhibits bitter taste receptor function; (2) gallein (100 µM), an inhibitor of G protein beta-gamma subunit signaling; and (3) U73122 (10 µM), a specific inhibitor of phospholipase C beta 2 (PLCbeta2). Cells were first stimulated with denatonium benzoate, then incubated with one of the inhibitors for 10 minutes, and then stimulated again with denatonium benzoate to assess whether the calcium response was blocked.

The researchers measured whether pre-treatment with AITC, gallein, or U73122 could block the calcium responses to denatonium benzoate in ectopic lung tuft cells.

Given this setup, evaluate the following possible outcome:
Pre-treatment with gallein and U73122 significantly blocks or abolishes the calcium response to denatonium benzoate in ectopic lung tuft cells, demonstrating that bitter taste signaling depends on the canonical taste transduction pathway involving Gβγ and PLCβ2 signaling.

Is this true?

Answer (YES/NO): YES